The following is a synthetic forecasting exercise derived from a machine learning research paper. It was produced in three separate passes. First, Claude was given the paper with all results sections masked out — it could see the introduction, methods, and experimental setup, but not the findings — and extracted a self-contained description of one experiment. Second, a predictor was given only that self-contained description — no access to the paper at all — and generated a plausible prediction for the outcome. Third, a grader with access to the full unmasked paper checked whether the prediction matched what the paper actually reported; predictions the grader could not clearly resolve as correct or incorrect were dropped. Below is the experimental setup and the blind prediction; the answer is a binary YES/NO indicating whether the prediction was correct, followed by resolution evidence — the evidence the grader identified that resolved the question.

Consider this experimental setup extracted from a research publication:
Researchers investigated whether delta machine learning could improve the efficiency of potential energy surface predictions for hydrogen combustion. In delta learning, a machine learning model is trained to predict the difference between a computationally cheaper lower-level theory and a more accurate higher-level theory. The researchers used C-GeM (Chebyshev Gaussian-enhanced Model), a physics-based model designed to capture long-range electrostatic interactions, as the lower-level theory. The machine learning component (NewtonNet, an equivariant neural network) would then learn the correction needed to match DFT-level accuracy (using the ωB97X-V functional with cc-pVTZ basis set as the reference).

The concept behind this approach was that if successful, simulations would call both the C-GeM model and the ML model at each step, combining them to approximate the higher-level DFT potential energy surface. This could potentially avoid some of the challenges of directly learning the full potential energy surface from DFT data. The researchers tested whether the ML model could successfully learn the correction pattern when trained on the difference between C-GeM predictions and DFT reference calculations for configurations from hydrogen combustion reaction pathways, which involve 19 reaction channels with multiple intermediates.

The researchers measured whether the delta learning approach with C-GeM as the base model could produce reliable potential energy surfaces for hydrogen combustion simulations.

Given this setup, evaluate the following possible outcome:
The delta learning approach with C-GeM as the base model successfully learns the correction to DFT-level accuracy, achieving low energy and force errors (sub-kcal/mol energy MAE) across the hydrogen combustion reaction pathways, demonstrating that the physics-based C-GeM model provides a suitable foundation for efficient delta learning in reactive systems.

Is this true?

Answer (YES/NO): NO